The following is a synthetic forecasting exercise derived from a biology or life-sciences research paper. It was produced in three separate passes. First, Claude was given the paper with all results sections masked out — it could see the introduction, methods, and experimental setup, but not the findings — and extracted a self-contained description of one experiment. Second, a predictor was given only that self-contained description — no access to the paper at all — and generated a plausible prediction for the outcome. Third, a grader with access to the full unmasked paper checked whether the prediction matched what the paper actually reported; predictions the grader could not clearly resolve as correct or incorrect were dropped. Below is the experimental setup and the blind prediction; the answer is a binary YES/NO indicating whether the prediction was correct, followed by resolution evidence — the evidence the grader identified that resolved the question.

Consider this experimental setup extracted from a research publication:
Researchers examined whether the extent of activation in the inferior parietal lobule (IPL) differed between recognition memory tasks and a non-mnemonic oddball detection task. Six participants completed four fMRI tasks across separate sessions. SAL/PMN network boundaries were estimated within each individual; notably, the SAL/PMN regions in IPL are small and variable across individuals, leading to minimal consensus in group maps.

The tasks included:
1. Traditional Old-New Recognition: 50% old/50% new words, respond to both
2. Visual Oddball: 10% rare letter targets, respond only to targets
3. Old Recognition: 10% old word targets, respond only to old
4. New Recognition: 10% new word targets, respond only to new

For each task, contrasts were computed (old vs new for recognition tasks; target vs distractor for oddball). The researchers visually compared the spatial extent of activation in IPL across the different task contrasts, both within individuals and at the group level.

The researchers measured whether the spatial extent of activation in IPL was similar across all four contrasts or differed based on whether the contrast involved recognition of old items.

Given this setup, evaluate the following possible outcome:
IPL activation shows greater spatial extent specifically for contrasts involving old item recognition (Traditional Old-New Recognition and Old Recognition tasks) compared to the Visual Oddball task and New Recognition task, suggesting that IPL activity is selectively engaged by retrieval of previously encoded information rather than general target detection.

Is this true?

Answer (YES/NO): YES